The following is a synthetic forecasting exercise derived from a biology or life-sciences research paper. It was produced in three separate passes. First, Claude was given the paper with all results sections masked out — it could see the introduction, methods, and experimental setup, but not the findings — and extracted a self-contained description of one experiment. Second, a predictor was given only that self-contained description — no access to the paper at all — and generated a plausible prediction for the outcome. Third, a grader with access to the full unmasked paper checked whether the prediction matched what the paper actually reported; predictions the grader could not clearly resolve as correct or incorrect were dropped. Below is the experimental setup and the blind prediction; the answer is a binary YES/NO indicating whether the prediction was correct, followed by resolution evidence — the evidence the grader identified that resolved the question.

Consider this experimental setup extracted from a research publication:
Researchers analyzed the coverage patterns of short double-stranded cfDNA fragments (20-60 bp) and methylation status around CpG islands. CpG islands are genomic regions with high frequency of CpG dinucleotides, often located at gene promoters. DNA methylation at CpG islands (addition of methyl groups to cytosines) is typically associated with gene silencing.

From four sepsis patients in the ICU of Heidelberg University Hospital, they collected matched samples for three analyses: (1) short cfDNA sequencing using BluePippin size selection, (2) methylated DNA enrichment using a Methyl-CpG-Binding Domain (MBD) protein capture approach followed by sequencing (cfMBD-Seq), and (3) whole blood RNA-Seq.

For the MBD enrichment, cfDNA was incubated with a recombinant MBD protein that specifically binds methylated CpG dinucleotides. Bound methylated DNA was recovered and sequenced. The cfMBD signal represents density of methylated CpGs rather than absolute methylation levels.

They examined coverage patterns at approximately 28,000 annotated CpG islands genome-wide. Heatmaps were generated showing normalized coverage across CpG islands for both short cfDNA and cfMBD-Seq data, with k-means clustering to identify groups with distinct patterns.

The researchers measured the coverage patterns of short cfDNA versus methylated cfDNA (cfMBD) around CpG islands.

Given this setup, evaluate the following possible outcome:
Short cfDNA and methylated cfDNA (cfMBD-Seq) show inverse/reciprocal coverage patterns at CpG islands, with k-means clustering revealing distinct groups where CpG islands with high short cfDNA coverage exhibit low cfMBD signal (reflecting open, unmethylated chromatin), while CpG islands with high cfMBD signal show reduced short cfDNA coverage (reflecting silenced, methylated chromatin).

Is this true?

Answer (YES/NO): YES